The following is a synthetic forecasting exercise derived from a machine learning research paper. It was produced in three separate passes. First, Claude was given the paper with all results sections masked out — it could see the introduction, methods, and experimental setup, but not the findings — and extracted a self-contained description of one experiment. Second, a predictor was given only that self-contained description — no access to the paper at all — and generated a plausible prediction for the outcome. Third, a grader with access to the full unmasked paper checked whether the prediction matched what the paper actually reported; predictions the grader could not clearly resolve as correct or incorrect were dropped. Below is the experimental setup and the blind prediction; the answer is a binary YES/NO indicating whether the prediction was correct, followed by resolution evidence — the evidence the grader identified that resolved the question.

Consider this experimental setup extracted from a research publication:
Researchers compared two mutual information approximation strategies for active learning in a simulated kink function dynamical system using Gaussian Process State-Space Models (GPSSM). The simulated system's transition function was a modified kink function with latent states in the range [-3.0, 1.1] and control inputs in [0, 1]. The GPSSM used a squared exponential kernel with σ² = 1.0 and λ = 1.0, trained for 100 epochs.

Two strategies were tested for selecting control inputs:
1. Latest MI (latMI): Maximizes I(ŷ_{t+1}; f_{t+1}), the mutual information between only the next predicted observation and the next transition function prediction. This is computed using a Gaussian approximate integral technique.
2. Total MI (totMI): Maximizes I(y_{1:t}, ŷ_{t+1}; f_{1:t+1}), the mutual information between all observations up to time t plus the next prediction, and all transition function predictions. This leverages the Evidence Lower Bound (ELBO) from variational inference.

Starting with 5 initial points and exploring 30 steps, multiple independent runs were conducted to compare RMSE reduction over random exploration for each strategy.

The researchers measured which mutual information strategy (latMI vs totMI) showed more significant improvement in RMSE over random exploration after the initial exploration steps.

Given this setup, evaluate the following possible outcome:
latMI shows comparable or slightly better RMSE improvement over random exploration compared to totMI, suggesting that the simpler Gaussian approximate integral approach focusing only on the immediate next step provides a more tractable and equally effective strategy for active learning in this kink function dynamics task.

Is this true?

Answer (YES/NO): NO